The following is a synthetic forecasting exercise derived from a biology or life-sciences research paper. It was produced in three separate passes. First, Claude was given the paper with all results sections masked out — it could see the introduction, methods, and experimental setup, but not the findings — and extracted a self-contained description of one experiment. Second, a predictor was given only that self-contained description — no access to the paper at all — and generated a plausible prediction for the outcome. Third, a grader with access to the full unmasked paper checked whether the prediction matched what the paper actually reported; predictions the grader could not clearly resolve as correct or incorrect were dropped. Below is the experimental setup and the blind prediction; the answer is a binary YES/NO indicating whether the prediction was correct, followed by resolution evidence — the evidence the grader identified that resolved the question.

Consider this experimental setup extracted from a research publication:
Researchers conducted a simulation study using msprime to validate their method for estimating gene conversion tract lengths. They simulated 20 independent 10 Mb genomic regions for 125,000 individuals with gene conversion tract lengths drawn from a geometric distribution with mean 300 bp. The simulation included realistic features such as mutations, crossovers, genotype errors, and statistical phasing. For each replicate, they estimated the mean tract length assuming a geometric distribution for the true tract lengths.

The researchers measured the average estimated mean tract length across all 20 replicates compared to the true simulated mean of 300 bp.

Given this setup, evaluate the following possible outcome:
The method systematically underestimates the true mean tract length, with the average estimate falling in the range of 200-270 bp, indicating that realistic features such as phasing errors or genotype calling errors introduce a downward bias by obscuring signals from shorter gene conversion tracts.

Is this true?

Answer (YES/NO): NO